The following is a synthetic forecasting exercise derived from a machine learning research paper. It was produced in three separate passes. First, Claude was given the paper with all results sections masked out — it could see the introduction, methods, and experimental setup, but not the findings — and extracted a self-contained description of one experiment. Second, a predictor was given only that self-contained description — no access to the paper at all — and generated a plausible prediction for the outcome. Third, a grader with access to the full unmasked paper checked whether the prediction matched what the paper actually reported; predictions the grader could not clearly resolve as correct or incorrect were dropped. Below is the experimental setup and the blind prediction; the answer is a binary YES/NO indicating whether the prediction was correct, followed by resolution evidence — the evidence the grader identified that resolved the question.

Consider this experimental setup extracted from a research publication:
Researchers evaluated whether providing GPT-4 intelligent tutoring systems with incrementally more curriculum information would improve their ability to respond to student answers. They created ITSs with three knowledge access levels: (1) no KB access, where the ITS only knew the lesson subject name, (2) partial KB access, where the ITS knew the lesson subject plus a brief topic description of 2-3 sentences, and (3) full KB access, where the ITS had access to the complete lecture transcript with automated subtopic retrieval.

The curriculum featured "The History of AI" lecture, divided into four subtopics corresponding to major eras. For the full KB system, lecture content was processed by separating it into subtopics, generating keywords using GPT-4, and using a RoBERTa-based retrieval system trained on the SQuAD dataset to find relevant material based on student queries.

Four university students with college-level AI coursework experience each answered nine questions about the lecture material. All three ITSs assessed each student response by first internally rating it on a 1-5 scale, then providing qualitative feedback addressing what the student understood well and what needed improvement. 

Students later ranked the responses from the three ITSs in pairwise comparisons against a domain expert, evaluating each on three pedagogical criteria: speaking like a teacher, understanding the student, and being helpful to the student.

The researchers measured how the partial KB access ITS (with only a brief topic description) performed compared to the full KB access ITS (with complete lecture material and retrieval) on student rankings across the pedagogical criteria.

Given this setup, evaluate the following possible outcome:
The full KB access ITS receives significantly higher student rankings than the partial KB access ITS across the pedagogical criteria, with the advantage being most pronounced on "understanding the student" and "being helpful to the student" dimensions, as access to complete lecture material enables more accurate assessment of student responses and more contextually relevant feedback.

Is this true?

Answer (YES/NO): NO